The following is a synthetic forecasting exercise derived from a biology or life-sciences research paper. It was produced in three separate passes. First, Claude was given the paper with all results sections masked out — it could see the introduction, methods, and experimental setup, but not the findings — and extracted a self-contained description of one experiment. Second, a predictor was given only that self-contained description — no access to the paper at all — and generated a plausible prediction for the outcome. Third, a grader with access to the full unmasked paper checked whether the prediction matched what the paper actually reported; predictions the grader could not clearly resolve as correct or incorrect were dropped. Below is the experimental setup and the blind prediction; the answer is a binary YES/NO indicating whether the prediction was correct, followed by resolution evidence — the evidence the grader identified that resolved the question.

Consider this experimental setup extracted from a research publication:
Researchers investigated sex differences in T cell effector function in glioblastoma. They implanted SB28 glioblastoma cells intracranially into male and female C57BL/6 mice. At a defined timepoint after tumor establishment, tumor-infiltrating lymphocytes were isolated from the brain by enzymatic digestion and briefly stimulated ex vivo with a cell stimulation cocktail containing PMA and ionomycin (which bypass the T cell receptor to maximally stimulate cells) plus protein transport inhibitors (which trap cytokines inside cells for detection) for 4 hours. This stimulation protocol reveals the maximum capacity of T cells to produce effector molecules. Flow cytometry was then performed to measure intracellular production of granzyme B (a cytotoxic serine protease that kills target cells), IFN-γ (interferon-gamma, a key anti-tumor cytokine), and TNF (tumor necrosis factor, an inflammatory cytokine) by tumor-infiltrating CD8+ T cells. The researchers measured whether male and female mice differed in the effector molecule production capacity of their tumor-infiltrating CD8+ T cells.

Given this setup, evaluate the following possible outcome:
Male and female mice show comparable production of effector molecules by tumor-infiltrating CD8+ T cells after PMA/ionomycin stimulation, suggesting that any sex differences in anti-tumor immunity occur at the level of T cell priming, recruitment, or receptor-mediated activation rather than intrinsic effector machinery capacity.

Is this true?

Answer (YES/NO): NO